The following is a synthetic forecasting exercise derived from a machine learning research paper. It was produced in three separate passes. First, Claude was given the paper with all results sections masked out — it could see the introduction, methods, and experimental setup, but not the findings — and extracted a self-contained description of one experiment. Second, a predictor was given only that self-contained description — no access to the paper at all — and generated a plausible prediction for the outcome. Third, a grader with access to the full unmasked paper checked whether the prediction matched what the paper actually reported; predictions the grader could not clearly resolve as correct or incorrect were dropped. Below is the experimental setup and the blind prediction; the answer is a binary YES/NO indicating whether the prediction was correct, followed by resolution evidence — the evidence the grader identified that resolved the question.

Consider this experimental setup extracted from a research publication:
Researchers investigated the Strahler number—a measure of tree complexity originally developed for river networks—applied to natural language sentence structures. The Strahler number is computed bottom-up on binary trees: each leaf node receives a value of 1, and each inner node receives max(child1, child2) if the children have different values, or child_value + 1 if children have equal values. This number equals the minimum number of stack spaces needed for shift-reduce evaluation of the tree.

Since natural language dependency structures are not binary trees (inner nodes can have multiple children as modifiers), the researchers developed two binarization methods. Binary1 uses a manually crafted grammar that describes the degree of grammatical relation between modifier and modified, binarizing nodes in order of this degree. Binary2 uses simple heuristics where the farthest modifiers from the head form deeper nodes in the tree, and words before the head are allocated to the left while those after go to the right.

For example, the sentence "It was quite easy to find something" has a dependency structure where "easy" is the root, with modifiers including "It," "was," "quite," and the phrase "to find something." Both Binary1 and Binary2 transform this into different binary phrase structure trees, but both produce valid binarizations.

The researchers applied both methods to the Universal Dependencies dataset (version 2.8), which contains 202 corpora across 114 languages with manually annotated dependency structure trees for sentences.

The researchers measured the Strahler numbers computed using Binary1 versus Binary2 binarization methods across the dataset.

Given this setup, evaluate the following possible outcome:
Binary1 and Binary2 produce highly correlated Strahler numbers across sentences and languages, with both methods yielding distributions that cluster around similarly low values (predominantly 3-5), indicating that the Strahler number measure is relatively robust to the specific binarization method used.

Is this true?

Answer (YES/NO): NO